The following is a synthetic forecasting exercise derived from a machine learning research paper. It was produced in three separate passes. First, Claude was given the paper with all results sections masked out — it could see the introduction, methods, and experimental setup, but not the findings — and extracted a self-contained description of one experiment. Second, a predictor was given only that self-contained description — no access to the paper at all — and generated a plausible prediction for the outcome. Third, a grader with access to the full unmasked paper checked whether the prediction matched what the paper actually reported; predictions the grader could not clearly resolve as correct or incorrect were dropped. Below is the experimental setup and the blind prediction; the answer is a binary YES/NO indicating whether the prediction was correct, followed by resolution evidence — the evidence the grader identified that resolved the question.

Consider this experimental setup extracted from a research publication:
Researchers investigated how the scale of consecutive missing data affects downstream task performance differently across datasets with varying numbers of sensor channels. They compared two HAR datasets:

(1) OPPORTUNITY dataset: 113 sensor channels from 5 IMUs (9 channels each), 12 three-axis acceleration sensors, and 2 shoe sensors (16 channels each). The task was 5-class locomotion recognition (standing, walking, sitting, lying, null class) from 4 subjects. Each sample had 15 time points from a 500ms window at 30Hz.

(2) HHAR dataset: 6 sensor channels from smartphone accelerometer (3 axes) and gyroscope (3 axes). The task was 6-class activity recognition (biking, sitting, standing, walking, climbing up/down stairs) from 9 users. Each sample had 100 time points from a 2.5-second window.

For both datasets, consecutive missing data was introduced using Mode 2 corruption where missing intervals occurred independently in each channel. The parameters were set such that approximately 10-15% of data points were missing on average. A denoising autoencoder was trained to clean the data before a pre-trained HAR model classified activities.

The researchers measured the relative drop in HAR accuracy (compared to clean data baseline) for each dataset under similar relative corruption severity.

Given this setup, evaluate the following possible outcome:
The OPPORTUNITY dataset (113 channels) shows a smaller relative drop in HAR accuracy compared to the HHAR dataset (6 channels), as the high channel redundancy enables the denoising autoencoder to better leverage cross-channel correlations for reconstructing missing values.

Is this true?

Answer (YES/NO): YES